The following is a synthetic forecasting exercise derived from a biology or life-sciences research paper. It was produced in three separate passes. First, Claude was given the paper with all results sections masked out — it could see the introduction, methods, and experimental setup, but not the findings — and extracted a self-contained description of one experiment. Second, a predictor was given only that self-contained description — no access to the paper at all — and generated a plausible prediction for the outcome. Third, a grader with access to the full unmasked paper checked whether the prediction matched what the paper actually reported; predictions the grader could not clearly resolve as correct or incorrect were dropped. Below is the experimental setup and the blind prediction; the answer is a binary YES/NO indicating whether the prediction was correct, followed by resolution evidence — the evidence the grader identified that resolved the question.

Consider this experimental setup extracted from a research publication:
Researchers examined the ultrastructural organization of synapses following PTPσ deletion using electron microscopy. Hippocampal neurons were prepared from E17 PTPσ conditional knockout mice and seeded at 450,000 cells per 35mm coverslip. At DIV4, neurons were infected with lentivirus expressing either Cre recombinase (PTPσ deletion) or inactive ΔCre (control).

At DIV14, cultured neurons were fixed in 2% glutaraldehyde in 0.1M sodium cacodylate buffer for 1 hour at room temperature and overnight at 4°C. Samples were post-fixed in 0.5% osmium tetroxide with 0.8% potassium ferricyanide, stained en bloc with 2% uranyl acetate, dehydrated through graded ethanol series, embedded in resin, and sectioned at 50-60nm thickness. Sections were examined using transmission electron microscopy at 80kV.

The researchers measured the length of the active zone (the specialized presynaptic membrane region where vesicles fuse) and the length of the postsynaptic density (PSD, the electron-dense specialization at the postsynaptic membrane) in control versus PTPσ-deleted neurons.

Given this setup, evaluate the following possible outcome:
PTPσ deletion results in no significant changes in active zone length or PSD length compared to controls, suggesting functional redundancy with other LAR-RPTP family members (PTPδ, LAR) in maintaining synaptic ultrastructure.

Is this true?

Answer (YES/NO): NO